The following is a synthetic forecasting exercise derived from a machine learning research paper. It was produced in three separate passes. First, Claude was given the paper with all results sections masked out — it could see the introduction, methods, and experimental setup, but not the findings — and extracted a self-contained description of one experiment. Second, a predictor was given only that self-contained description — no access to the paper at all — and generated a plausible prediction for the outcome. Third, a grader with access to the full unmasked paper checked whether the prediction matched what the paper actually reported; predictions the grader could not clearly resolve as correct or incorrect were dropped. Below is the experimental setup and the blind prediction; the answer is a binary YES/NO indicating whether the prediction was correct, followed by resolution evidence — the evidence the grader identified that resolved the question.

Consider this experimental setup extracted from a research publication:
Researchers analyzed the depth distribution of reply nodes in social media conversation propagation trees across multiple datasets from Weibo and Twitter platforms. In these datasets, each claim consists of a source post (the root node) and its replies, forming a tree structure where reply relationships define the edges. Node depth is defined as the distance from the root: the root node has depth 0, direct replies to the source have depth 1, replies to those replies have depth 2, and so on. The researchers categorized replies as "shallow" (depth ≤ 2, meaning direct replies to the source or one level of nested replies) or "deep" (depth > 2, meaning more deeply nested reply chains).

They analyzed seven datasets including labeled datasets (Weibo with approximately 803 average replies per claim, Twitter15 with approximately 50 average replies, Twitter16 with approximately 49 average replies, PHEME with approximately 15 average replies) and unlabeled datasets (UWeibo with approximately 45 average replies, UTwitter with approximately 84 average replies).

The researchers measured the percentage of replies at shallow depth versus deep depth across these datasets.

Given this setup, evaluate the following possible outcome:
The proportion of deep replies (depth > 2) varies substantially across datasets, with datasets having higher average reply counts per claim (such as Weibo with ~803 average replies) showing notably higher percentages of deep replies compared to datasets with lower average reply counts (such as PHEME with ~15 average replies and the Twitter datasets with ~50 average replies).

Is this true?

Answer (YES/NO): NO